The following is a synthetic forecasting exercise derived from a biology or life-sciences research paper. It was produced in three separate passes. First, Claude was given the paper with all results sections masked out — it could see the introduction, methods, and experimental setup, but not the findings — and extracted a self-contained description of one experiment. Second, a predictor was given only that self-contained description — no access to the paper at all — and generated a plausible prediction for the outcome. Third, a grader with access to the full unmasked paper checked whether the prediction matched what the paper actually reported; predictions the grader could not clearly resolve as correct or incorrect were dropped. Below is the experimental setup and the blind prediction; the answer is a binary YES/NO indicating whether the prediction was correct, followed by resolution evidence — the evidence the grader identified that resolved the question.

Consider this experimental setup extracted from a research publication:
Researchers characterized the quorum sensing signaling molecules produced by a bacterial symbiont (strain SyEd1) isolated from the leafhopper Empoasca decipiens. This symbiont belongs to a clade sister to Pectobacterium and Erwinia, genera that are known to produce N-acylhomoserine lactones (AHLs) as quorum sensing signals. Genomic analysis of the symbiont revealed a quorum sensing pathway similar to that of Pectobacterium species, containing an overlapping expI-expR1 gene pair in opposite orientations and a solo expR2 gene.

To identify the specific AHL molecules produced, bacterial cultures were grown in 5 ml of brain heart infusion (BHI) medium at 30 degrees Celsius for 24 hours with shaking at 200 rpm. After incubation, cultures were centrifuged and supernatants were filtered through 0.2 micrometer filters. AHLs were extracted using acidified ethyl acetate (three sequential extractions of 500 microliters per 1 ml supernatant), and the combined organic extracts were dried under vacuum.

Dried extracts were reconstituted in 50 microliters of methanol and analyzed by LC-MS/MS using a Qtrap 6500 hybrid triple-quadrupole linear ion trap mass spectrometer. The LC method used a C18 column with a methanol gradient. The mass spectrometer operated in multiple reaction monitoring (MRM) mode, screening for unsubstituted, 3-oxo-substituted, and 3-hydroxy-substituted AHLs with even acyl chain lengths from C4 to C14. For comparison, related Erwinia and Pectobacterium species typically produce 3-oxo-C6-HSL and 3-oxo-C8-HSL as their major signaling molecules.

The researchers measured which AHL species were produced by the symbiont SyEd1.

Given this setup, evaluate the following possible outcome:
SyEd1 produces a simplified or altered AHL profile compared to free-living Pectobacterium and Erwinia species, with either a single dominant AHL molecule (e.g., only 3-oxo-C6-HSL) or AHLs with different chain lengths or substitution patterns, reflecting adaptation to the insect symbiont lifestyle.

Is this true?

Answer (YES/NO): YES